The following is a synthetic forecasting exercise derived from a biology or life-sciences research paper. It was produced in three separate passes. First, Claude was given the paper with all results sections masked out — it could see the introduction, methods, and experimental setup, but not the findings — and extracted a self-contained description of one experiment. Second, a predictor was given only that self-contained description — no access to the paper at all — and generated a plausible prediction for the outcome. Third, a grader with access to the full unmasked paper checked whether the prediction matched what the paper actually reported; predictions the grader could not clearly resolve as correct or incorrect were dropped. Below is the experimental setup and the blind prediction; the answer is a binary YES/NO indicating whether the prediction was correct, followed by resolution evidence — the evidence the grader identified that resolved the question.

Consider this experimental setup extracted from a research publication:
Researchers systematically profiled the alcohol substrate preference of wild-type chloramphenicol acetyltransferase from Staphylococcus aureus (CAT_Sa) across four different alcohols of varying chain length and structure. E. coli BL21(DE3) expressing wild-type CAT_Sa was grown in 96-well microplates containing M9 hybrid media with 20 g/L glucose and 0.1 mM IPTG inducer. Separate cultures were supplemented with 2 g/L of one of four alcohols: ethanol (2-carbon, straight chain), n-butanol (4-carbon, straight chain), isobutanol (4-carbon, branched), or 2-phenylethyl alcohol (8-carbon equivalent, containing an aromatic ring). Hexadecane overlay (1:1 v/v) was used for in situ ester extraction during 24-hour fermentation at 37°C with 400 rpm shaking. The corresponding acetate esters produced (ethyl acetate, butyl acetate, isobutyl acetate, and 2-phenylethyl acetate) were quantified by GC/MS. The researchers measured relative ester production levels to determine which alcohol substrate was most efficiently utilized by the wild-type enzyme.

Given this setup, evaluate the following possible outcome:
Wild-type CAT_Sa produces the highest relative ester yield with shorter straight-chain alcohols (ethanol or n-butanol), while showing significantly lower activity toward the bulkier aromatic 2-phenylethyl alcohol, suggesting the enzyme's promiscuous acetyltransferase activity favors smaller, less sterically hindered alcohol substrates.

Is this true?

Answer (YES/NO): NO